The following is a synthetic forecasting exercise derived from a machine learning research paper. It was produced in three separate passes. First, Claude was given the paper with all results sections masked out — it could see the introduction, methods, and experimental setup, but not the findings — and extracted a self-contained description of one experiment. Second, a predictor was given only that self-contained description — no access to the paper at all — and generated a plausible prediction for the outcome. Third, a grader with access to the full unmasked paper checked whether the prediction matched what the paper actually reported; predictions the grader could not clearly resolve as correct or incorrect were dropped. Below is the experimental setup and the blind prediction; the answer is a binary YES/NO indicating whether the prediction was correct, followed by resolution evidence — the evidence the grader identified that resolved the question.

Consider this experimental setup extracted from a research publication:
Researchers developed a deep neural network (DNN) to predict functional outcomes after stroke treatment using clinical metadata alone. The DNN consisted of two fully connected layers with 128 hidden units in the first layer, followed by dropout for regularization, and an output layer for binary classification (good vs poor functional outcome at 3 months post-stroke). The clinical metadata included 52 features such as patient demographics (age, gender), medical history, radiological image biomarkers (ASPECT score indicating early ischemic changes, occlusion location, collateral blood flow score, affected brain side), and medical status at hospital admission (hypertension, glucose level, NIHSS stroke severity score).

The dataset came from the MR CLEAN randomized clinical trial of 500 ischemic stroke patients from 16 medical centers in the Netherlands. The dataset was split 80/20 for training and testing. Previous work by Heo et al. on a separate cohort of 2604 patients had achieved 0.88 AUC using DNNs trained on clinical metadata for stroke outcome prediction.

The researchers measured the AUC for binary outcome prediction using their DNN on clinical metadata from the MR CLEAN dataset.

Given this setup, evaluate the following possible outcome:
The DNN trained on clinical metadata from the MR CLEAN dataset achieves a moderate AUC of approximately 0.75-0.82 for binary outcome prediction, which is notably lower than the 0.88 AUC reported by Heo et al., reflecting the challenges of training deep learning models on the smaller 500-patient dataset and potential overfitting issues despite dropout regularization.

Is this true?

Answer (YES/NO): NO